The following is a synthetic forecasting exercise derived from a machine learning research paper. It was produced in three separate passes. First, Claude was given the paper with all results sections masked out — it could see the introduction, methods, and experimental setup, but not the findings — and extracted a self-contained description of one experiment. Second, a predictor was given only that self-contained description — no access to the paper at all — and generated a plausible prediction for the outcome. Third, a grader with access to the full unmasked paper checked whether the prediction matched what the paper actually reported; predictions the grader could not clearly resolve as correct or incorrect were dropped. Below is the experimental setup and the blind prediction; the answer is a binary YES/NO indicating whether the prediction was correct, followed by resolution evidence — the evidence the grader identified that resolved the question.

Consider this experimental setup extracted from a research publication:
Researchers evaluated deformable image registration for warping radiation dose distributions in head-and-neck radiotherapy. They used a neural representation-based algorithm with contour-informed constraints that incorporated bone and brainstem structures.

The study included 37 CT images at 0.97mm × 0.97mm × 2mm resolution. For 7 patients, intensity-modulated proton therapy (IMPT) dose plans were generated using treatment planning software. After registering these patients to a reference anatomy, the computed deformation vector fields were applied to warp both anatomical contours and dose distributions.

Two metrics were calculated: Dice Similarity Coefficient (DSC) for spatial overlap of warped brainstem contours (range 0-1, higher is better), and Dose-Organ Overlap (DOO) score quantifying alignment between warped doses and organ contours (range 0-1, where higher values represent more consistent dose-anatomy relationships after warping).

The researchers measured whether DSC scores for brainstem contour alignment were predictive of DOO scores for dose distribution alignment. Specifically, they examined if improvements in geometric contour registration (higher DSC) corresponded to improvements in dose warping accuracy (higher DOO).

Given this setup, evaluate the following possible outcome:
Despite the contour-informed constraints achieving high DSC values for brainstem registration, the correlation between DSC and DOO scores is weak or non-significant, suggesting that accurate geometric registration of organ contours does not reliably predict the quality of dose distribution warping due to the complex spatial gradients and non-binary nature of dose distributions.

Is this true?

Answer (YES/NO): NO